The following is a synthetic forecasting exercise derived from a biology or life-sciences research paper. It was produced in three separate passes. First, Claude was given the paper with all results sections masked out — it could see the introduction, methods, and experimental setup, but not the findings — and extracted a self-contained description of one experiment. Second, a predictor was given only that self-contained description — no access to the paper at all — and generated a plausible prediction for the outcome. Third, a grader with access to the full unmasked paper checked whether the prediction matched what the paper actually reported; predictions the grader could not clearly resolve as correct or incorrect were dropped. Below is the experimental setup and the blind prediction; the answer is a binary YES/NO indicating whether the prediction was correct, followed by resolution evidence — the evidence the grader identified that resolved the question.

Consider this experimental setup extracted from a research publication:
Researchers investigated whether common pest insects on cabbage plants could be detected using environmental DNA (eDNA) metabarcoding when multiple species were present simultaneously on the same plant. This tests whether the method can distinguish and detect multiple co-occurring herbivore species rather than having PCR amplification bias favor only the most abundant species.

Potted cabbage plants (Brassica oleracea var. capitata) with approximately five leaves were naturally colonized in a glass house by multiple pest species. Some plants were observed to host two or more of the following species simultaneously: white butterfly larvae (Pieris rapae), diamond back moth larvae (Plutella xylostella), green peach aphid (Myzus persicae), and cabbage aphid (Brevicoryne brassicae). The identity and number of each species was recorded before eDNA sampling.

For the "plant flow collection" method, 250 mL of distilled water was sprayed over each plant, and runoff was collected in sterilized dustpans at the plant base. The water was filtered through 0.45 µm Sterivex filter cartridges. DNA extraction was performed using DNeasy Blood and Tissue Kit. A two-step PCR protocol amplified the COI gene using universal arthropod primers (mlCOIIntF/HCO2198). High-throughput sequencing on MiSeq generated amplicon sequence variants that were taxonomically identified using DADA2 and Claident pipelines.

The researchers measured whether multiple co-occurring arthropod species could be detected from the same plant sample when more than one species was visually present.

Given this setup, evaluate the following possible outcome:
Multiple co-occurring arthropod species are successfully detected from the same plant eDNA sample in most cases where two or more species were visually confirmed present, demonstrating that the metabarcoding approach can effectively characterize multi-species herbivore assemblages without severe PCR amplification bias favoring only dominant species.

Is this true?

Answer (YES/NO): YES